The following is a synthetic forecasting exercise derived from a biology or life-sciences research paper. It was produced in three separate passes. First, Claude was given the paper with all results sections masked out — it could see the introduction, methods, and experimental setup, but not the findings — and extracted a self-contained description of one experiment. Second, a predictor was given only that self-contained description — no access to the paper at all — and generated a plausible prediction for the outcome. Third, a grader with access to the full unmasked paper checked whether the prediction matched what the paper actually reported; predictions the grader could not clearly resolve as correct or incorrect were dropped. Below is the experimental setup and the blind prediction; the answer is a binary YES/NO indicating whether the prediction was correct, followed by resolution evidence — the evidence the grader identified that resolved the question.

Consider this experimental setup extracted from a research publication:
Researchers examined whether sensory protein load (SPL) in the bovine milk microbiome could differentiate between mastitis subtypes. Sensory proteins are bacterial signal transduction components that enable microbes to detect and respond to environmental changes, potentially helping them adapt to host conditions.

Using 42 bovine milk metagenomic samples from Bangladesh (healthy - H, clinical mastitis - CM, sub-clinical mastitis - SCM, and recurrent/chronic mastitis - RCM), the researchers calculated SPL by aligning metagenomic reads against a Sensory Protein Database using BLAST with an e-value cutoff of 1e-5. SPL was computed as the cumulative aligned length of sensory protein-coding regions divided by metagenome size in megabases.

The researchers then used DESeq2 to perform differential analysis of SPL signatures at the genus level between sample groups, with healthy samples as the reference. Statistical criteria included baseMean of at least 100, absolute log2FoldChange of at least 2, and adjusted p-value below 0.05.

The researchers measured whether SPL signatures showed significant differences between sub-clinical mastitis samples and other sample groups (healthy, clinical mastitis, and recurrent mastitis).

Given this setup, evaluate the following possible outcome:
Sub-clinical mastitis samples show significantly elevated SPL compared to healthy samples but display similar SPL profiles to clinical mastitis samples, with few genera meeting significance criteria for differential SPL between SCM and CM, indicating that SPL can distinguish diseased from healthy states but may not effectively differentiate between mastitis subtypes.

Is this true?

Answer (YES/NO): NO